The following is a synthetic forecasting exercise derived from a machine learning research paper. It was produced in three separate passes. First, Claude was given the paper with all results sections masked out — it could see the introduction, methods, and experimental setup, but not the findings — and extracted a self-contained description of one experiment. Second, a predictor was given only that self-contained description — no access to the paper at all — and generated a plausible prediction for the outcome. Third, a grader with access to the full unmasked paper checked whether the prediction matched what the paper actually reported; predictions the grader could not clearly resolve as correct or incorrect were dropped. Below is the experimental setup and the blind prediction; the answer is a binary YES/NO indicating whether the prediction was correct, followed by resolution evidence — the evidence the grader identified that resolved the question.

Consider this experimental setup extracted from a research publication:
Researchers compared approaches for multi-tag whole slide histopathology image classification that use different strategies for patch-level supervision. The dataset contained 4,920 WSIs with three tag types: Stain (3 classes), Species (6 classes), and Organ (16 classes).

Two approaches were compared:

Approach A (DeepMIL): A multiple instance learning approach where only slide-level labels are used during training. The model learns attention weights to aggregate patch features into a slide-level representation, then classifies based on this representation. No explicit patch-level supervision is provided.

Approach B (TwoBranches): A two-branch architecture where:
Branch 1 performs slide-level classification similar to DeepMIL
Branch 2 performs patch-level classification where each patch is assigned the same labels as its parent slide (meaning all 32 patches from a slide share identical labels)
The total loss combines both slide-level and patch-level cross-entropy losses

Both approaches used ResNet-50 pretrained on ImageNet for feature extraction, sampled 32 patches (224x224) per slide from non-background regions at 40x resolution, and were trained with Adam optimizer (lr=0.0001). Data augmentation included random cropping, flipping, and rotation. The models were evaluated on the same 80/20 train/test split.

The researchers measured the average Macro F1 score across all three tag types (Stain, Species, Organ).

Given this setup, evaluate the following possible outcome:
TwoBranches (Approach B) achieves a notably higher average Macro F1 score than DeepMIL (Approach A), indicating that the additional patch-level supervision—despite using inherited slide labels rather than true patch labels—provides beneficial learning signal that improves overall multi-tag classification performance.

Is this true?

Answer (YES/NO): NO